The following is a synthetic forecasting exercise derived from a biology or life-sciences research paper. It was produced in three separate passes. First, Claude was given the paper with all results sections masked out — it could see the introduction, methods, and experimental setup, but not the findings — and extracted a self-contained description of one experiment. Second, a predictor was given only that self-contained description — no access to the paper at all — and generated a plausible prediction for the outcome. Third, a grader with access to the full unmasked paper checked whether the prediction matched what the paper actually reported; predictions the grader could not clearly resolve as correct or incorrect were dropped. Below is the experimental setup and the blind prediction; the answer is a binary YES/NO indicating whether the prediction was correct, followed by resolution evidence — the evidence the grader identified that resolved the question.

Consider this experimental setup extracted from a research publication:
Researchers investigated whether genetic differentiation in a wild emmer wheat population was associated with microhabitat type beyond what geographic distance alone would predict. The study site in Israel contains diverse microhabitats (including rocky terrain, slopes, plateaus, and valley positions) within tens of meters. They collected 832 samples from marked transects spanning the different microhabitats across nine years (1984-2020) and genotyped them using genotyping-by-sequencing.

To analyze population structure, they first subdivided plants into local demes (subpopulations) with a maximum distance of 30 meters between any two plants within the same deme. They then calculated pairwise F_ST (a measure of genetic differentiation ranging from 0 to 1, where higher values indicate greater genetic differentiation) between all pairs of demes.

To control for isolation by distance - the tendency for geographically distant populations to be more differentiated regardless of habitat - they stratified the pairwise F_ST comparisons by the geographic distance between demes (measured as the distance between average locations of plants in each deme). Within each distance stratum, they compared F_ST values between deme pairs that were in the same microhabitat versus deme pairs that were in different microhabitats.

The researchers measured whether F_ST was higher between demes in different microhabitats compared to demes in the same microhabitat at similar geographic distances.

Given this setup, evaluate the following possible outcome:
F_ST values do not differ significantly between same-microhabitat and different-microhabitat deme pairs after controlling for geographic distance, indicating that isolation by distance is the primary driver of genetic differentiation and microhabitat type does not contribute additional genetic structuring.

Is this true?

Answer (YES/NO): NO